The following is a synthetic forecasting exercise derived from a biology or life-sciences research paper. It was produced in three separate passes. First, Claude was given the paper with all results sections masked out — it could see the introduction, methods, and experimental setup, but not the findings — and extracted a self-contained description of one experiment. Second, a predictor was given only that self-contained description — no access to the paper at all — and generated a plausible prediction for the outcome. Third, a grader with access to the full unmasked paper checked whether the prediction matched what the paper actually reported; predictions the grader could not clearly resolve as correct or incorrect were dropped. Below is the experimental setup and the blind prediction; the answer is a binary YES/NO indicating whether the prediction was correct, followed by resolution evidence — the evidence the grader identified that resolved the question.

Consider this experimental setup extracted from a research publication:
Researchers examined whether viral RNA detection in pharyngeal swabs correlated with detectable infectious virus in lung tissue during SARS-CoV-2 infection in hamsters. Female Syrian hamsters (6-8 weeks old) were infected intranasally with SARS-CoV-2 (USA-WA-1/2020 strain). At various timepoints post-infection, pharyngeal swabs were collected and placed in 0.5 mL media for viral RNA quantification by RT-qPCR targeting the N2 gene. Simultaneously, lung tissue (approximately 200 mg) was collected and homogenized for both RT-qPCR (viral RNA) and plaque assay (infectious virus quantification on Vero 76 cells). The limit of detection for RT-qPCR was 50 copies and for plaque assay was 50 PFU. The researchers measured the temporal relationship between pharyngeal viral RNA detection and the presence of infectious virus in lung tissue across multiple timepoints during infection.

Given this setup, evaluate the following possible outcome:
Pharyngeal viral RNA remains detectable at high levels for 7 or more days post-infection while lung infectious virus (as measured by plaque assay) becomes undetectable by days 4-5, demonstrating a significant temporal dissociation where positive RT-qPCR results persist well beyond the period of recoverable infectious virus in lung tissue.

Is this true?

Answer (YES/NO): NO